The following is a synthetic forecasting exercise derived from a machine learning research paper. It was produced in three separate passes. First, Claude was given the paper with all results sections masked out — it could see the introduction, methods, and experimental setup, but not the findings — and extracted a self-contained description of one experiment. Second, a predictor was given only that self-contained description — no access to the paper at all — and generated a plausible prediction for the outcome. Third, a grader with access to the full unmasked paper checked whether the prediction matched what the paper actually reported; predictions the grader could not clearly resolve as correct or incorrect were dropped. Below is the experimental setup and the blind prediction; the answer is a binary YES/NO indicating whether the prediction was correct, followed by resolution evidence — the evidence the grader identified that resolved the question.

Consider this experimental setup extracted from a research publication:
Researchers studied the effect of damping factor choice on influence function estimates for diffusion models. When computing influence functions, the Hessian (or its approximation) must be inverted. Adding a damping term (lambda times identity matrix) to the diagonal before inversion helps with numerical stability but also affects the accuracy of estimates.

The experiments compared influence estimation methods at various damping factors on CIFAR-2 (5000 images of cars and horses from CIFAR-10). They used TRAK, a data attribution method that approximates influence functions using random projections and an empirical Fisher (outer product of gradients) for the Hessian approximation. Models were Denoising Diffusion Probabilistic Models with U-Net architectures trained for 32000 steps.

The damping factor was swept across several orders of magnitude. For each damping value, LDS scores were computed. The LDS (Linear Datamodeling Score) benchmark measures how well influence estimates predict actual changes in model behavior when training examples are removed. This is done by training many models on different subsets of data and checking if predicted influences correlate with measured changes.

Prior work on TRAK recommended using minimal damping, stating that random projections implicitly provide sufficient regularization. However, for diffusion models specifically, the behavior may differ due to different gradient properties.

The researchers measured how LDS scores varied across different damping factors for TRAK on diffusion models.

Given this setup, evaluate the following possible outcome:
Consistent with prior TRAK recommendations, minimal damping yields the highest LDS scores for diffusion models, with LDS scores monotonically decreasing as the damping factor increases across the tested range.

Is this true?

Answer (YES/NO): NO